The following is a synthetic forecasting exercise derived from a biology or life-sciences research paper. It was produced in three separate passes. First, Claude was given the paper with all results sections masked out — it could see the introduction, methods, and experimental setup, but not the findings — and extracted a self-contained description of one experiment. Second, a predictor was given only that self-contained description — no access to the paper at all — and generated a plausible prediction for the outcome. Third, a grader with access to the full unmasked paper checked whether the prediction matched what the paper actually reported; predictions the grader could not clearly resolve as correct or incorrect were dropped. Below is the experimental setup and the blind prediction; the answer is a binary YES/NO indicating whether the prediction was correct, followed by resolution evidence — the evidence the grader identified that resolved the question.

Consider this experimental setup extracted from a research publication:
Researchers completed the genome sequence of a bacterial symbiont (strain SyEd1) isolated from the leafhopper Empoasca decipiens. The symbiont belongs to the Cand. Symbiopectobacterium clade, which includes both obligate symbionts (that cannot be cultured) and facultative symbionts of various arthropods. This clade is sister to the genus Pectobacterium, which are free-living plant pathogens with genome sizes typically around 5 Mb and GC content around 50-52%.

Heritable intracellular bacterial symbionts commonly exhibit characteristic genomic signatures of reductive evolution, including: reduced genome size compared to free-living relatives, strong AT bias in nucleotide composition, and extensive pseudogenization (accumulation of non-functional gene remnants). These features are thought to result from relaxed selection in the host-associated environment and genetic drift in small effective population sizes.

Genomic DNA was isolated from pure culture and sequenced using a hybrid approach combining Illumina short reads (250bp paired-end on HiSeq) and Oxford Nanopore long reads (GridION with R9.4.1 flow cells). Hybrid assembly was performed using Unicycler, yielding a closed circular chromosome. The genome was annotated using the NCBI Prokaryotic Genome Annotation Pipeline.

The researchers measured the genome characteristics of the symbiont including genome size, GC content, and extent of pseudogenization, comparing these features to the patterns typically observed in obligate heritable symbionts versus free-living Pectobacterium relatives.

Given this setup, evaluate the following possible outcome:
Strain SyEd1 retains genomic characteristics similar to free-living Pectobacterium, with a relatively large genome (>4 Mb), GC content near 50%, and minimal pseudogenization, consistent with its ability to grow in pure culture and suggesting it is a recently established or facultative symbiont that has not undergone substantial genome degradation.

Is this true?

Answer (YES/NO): YES